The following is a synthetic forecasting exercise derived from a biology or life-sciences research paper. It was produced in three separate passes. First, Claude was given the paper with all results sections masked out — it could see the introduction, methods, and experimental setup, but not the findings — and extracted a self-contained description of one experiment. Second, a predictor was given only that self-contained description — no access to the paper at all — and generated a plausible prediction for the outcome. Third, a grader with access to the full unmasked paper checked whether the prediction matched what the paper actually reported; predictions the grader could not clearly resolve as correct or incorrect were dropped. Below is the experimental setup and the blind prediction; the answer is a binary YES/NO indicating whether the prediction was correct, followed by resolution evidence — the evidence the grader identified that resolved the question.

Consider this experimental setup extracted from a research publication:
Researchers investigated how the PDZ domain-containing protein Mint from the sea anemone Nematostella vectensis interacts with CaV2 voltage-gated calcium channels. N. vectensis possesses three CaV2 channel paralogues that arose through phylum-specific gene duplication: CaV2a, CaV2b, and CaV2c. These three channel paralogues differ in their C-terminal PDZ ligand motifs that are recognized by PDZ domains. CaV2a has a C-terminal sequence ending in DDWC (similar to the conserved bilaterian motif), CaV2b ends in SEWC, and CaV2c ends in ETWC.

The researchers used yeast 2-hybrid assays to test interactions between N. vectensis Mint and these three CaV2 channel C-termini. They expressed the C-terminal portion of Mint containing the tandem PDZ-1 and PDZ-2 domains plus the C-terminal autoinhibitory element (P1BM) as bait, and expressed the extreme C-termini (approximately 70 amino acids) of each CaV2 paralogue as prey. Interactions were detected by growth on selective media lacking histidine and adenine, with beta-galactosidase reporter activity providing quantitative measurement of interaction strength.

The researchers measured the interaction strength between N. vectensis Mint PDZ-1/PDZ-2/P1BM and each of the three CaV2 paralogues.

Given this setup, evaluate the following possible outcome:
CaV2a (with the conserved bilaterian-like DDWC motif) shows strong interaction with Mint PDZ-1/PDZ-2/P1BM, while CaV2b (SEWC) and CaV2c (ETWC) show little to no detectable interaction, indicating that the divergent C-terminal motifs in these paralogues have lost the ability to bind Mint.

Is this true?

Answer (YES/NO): NO